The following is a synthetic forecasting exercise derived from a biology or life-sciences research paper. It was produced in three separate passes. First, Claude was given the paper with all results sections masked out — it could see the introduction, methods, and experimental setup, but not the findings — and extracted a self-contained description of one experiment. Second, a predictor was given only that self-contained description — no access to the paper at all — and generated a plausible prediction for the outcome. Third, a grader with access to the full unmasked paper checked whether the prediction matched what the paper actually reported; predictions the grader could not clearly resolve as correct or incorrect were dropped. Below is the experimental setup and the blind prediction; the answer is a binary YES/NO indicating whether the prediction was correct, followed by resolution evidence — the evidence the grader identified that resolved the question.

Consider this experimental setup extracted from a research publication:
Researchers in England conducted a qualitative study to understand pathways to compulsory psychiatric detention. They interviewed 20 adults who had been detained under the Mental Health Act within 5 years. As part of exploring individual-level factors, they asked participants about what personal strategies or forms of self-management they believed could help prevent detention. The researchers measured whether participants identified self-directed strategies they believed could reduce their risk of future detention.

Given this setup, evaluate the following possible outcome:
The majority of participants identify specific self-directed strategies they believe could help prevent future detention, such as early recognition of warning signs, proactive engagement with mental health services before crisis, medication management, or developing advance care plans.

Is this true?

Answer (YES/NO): NO